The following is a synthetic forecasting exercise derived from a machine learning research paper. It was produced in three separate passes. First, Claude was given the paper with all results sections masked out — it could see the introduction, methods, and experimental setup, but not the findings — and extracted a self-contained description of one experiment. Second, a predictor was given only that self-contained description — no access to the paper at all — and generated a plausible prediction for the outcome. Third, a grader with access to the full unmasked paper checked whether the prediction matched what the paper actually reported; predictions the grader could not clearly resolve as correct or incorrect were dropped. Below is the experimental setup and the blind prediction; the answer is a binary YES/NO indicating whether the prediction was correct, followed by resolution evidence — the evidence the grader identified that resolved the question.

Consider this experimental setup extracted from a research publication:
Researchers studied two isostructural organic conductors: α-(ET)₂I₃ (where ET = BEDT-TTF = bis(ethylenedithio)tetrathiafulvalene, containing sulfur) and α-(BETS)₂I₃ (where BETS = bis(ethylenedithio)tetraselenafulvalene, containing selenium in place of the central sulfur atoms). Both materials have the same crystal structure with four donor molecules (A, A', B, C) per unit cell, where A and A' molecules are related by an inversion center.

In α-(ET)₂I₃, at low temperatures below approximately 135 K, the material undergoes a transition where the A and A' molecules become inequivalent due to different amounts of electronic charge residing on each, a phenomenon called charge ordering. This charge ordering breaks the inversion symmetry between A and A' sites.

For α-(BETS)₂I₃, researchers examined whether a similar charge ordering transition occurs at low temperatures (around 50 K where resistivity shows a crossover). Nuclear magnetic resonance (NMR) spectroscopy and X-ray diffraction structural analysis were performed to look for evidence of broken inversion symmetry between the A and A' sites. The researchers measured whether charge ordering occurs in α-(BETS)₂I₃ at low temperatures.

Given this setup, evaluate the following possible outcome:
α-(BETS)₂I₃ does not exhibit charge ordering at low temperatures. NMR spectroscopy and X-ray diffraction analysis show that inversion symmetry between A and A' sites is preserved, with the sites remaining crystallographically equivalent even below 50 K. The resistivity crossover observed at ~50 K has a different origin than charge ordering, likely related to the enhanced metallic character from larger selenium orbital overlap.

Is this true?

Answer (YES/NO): NO